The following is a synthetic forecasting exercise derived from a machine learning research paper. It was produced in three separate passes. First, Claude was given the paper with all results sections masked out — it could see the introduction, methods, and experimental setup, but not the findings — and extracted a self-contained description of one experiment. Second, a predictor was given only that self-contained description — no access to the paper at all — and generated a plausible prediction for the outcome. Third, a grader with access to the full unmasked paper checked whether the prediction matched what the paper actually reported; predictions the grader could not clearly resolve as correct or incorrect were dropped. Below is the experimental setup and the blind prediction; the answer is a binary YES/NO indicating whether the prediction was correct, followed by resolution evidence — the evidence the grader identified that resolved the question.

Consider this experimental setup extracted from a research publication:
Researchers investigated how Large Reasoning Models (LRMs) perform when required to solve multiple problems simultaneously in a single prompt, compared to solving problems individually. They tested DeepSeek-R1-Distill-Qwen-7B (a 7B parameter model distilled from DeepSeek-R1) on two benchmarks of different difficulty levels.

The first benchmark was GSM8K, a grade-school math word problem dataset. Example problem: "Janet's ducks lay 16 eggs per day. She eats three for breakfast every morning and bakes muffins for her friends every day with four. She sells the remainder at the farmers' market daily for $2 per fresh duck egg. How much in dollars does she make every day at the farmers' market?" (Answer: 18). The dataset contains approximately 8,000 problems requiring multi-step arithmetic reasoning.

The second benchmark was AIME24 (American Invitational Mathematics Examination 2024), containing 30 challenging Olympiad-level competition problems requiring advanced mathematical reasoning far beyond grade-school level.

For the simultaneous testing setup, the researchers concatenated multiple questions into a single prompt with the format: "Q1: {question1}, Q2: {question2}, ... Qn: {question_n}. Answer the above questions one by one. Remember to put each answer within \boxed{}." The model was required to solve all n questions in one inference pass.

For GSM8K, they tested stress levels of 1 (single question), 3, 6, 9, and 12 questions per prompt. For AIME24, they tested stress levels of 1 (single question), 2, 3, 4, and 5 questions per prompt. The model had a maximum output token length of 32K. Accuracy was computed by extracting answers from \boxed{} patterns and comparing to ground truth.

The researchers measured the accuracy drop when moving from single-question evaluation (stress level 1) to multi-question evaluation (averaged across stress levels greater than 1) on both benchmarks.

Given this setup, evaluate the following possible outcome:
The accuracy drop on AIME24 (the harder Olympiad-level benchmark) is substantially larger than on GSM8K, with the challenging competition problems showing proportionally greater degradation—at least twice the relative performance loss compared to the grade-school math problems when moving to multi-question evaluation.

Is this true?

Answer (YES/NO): YES